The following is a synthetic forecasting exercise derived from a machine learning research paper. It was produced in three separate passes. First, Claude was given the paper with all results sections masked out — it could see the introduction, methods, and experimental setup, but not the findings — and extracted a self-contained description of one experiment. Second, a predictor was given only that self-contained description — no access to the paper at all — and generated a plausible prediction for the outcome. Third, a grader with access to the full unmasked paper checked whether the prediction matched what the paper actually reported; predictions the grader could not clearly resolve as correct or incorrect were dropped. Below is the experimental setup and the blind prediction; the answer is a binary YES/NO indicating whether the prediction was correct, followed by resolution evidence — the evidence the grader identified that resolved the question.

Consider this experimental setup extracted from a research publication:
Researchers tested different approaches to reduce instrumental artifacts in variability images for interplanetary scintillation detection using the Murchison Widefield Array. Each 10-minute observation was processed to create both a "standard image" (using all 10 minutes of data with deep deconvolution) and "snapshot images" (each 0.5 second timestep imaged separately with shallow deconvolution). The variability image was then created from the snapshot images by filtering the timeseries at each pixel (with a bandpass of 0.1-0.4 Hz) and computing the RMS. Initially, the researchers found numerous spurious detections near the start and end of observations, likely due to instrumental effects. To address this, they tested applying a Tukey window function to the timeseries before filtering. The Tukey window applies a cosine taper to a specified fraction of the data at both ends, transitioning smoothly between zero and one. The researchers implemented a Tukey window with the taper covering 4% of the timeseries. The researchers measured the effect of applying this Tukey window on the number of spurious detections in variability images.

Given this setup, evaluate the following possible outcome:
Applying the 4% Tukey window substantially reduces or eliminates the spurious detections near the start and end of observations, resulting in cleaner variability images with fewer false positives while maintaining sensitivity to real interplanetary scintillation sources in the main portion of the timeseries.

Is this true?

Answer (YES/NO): YES